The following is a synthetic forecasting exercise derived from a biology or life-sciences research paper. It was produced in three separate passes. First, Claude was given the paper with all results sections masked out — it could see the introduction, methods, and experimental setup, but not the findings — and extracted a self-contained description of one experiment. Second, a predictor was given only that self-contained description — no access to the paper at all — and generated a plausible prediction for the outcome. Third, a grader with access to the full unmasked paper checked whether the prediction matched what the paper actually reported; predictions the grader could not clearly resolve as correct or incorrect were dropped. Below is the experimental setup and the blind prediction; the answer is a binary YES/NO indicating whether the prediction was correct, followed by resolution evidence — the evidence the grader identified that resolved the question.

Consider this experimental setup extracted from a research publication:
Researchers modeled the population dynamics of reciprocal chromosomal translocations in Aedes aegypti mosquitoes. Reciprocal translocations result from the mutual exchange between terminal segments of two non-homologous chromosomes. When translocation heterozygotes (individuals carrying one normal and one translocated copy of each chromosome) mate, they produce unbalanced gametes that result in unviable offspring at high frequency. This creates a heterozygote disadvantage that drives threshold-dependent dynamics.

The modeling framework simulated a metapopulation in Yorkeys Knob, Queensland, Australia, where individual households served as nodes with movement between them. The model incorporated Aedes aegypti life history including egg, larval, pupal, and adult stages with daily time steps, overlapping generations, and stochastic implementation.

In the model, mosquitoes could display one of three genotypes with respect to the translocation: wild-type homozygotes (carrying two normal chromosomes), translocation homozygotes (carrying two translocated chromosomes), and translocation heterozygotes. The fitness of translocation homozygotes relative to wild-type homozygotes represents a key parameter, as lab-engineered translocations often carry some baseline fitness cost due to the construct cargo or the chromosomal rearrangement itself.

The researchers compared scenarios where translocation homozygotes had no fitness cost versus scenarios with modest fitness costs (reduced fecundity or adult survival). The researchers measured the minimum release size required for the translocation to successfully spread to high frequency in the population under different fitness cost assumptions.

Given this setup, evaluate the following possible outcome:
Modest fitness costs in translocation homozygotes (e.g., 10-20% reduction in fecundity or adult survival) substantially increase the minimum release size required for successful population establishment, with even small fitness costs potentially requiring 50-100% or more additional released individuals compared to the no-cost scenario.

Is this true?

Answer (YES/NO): NO